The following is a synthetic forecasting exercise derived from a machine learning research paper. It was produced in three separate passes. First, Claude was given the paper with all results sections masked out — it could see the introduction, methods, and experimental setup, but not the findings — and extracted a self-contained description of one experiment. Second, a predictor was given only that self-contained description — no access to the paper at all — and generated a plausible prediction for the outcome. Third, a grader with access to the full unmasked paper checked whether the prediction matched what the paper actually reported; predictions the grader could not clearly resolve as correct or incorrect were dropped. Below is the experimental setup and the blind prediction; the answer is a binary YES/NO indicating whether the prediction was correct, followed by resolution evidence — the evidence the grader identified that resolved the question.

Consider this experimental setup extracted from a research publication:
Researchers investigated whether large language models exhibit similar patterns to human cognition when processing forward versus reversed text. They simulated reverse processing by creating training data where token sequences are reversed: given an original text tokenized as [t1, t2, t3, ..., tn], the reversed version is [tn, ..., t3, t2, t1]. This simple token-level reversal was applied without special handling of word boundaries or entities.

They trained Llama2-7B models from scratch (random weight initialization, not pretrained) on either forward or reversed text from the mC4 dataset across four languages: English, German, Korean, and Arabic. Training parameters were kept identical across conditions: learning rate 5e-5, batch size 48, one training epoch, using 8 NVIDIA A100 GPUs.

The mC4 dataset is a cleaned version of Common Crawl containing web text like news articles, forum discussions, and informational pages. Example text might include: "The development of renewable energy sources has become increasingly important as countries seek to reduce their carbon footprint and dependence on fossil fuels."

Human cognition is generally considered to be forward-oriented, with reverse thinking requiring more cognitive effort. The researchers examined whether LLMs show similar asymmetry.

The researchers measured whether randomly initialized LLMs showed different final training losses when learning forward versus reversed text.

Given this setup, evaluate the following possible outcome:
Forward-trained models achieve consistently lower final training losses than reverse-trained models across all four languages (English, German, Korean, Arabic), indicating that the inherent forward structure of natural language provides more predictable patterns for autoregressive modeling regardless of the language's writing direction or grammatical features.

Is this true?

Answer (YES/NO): NO